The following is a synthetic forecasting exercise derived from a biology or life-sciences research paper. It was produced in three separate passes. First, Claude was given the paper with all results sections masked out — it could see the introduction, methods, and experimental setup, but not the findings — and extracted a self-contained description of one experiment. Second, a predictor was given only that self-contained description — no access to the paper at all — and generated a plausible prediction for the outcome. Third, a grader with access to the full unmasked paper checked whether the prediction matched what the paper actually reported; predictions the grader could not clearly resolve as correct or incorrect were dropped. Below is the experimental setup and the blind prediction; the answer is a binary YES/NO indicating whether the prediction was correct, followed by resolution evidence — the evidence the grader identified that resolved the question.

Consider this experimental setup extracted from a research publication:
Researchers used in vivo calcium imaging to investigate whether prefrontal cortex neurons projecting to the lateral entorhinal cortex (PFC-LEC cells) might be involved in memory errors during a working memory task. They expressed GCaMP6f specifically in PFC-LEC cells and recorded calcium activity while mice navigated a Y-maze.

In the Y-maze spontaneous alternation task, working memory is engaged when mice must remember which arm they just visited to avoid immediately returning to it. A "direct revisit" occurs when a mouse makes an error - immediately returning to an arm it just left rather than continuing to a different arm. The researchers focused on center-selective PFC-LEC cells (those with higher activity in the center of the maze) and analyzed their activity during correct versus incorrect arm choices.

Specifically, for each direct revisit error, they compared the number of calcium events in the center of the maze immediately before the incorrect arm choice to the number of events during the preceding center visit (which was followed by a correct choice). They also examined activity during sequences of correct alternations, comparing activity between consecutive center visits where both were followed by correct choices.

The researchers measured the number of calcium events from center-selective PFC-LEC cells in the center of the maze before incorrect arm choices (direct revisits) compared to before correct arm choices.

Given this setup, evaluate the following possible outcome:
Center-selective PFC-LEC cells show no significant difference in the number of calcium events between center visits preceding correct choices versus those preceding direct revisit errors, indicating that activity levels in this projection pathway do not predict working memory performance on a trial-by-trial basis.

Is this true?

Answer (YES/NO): NO